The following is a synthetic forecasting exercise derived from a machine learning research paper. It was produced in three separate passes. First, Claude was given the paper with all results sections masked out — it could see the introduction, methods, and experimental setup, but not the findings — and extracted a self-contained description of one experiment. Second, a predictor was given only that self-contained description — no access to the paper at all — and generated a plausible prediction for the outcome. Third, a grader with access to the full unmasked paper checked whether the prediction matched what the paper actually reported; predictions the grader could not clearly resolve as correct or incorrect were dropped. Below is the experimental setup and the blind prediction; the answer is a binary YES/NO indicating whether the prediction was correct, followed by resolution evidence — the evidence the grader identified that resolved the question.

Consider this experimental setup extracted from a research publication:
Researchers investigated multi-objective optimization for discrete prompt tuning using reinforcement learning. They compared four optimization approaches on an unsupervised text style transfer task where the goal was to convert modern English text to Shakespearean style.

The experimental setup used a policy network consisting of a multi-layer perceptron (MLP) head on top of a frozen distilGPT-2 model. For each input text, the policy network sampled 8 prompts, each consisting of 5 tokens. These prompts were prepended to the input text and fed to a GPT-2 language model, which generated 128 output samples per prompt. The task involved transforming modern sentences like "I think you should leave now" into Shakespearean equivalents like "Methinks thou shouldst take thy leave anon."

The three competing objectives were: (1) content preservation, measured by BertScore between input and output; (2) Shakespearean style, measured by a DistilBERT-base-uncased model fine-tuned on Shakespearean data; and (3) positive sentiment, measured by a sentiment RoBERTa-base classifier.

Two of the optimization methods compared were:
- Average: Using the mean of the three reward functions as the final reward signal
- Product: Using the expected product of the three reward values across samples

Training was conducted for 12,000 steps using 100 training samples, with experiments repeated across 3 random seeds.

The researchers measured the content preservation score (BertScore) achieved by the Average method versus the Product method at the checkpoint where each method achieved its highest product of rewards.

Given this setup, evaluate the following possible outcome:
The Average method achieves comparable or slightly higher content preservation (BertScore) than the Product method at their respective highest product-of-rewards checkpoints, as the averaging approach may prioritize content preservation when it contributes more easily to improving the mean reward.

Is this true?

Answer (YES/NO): NO